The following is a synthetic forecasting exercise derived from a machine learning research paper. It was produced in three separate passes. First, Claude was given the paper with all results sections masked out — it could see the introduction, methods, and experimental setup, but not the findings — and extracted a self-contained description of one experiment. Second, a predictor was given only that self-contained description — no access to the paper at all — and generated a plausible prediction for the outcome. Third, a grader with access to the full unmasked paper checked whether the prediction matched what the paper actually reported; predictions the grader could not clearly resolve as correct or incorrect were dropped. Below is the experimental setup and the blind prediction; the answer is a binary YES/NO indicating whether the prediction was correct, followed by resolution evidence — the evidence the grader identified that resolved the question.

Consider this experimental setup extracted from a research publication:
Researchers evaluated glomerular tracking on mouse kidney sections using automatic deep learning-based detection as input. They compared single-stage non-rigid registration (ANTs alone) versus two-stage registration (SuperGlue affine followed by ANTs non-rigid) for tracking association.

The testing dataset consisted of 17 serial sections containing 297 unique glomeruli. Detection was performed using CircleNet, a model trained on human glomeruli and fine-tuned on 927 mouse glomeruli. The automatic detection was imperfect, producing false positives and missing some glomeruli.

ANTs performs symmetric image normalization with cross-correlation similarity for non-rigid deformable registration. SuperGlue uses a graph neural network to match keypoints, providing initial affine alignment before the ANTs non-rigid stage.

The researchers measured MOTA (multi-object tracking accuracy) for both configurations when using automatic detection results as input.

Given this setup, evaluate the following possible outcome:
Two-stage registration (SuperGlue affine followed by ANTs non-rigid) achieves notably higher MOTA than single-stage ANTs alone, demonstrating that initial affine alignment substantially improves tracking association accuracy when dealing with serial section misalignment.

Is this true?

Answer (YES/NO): YES